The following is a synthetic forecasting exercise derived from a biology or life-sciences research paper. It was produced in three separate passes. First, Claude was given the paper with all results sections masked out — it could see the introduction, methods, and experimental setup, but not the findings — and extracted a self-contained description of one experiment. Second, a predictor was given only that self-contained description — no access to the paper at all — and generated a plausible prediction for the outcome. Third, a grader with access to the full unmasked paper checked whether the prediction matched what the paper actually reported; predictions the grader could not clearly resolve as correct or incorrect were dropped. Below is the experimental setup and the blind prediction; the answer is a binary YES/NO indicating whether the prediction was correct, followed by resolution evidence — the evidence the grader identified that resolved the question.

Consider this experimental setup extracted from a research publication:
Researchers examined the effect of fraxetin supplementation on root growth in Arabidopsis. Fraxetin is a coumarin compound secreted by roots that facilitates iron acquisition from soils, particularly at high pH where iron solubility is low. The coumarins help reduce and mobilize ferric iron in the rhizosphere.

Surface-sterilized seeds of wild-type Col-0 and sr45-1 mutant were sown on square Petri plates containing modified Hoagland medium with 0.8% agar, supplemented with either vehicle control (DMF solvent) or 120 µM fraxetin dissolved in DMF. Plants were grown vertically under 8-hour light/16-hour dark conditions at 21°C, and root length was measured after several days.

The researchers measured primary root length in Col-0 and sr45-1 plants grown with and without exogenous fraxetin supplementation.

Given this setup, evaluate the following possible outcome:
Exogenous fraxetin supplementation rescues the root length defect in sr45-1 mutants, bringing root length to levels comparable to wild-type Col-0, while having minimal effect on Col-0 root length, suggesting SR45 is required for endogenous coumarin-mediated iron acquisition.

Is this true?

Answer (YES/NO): NO